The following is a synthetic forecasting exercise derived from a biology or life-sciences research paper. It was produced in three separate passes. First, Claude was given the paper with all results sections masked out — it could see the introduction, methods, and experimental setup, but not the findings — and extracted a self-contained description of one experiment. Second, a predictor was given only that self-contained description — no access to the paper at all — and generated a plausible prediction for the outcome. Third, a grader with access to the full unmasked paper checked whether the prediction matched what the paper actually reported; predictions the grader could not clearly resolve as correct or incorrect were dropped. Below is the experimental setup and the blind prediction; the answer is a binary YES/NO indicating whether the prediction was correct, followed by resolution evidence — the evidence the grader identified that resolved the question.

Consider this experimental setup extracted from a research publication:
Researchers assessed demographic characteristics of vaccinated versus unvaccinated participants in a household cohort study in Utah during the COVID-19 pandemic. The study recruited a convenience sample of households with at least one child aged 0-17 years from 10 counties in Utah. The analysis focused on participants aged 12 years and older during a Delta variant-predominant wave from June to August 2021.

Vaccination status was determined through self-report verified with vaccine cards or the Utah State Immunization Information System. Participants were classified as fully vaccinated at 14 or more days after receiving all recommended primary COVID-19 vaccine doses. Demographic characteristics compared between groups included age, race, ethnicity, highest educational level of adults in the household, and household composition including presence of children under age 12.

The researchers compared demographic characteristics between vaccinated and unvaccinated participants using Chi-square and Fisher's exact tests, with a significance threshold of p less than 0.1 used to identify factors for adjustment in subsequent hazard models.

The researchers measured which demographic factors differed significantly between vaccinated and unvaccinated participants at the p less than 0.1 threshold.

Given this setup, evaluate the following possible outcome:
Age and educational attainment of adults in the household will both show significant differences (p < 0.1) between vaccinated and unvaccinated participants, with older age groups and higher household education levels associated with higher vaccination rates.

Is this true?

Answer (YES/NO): NO